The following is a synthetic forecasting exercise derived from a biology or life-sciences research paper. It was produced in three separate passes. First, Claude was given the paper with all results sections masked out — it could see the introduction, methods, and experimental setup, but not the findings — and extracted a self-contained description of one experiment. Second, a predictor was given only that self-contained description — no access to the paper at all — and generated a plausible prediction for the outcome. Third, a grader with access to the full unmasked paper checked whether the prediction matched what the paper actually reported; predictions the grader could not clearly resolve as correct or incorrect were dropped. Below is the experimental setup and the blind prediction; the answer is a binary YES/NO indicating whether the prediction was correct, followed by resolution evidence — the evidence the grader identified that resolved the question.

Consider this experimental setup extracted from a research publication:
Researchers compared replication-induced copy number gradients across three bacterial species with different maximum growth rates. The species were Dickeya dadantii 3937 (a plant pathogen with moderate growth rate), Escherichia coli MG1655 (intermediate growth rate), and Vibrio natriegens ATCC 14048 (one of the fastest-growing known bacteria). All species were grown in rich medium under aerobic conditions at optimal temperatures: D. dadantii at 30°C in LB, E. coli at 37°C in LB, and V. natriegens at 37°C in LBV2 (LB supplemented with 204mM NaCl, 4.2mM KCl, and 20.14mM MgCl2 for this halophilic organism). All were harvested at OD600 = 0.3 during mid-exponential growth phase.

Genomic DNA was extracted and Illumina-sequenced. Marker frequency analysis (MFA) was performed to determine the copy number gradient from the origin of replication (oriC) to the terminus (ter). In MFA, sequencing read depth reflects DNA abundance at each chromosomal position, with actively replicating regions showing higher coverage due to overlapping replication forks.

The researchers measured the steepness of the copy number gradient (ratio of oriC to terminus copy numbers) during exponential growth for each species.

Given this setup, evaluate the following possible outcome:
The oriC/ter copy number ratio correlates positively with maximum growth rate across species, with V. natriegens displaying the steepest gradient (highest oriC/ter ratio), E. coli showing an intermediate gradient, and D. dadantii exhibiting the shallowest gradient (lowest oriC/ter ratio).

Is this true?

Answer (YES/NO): YES